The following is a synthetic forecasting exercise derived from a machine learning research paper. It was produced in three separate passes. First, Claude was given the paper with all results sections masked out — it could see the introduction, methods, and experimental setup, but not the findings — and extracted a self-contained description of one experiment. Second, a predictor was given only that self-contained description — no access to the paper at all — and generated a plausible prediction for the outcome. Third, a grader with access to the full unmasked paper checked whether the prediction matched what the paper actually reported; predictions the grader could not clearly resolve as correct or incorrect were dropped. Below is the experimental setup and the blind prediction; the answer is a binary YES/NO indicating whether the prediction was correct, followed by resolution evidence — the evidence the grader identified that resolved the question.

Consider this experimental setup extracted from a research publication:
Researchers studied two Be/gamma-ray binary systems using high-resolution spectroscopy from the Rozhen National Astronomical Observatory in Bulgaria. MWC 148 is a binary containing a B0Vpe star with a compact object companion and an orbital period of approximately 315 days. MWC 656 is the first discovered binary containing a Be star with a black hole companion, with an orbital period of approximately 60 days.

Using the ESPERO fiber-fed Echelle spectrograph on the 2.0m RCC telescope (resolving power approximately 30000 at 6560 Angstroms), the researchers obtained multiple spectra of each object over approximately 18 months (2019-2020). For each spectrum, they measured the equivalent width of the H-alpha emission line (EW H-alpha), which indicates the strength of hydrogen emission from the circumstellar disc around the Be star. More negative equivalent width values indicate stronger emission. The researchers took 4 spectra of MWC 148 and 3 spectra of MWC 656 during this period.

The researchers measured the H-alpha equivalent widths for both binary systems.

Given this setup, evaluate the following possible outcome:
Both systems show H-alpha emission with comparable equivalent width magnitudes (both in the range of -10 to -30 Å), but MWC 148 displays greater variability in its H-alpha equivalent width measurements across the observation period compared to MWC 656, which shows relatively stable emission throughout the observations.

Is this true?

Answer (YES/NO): NO